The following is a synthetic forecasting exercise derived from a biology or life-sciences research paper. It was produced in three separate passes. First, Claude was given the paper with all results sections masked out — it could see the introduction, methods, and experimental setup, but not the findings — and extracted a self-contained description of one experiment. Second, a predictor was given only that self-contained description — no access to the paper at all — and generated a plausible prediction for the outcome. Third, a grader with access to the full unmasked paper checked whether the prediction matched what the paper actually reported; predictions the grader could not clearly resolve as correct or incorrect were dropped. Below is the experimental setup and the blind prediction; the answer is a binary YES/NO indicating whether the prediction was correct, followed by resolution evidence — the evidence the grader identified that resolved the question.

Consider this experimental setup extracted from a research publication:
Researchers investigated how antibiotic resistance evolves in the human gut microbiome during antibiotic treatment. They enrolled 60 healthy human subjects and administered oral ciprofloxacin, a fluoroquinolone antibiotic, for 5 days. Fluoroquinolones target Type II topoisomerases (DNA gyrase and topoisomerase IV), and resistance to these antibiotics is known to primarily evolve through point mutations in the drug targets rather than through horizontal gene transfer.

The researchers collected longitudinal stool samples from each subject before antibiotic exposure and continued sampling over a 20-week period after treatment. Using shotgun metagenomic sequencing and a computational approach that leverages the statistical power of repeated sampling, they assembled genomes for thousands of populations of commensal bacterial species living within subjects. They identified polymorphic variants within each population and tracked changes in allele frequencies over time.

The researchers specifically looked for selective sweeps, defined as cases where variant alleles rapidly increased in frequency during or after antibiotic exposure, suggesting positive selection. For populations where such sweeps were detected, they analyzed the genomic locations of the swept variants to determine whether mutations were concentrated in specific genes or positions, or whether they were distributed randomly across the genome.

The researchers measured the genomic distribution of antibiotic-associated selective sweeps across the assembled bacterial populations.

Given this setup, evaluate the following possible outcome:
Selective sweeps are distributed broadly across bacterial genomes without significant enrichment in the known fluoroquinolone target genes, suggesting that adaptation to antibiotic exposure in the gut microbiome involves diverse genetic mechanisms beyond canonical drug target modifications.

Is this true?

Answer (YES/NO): NO